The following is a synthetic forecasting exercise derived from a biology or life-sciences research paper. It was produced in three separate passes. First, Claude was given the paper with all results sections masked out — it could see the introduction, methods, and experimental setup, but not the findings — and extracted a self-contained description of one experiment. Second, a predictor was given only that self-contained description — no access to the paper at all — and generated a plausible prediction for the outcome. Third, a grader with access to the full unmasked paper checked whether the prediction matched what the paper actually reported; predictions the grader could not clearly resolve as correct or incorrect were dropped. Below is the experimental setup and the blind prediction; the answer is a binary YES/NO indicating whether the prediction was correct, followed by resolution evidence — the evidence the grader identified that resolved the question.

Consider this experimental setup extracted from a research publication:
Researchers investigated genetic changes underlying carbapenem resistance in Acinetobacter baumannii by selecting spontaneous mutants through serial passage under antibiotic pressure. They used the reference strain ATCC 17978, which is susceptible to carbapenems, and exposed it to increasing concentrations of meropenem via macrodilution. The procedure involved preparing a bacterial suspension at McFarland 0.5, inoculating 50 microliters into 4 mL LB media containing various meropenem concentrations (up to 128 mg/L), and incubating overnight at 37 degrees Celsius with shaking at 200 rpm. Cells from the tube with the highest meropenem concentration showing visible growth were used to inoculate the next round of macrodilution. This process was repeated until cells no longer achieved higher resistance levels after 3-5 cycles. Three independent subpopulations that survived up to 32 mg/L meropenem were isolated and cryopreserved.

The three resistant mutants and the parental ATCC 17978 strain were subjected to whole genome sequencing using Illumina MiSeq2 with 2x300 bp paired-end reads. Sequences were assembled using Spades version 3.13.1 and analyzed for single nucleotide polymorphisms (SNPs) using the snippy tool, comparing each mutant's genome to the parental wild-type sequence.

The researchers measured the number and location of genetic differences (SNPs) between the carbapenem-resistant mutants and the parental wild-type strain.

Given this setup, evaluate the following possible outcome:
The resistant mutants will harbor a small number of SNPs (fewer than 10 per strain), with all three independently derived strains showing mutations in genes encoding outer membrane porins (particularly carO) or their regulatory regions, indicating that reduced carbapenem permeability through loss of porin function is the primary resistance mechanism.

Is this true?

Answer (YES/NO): NO